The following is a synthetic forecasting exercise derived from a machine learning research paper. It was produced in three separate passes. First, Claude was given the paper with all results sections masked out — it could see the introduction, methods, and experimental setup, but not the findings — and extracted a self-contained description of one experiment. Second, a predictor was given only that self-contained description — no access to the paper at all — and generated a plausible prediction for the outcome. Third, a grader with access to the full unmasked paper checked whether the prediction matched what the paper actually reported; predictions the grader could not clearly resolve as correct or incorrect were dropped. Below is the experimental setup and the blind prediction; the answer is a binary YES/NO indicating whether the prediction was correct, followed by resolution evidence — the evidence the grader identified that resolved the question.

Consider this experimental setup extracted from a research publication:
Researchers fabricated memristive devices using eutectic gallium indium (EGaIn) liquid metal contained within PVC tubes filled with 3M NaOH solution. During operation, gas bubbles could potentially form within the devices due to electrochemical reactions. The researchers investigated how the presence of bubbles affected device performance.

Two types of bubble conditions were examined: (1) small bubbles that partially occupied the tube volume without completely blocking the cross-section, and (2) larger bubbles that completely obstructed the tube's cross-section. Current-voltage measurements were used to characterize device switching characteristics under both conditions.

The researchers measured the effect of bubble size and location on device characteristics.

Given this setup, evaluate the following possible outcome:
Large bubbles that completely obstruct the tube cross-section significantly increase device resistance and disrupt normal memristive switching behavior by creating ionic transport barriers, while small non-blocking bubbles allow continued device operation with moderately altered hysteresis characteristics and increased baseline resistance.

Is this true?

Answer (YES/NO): NO